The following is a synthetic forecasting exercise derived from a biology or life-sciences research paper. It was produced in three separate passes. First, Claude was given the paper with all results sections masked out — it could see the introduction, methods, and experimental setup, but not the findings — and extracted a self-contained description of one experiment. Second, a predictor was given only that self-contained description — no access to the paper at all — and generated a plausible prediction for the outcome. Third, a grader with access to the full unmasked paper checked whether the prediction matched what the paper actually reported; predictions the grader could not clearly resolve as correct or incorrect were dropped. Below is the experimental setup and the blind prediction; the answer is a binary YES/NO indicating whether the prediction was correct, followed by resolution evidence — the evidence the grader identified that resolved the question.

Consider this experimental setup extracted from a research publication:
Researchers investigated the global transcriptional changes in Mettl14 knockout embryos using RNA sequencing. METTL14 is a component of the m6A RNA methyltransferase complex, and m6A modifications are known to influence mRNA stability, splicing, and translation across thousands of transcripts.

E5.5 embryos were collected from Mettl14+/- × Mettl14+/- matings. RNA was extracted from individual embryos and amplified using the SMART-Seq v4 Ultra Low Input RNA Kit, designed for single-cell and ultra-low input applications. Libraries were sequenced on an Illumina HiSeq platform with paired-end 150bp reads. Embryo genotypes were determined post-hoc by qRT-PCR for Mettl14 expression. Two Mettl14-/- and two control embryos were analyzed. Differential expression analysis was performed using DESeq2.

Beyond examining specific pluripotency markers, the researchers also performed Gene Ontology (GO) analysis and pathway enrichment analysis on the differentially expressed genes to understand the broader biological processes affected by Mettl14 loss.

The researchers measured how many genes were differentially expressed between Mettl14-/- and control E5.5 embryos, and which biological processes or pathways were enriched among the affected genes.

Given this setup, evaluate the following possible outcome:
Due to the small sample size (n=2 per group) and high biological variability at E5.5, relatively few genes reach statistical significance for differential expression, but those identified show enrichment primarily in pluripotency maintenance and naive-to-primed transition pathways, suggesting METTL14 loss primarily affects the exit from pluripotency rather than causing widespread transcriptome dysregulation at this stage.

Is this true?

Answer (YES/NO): NO